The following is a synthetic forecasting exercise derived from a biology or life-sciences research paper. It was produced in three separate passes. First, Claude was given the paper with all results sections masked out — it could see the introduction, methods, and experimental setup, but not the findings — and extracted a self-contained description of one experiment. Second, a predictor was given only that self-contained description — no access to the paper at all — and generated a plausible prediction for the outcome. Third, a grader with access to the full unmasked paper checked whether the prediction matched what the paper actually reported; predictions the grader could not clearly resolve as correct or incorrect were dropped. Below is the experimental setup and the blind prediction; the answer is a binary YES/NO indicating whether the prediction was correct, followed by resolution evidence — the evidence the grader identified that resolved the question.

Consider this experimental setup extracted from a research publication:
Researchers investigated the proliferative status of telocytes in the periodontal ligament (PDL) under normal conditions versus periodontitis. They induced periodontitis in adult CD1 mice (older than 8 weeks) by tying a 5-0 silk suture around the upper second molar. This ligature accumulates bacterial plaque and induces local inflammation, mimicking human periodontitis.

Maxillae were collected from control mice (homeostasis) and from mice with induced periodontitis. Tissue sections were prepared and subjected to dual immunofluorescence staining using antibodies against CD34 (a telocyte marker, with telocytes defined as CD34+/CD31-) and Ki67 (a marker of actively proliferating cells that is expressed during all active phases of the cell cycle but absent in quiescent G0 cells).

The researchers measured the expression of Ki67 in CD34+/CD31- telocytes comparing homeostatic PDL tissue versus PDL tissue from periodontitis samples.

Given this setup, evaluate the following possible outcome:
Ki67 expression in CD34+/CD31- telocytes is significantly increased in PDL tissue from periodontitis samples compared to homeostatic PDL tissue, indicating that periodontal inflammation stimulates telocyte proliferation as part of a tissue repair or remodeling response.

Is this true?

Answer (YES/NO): YES